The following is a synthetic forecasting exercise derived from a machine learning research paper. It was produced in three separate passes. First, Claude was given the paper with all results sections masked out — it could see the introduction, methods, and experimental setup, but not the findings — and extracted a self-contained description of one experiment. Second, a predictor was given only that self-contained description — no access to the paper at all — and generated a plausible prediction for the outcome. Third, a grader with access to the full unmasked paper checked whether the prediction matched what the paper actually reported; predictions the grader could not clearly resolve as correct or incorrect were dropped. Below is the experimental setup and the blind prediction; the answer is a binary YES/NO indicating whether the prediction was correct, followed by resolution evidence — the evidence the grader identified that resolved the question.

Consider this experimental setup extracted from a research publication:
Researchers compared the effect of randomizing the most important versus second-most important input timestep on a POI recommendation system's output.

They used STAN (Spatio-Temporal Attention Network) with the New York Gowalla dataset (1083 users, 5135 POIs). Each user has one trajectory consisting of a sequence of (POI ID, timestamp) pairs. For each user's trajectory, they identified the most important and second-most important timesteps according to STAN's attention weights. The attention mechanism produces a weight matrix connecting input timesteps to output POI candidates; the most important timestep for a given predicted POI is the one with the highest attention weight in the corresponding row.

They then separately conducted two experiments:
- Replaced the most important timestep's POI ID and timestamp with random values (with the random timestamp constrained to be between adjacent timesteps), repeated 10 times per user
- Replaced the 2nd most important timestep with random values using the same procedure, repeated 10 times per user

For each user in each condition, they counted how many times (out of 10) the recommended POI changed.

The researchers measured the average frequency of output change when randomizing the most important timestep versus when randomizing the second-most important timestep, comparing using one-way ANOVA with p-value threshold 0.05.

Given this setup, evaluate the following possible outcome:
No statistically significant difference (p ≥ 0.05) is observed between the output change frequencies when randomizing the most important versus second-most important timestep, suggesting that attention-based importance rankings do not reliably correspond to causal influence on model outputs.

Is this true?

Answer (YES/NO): NO